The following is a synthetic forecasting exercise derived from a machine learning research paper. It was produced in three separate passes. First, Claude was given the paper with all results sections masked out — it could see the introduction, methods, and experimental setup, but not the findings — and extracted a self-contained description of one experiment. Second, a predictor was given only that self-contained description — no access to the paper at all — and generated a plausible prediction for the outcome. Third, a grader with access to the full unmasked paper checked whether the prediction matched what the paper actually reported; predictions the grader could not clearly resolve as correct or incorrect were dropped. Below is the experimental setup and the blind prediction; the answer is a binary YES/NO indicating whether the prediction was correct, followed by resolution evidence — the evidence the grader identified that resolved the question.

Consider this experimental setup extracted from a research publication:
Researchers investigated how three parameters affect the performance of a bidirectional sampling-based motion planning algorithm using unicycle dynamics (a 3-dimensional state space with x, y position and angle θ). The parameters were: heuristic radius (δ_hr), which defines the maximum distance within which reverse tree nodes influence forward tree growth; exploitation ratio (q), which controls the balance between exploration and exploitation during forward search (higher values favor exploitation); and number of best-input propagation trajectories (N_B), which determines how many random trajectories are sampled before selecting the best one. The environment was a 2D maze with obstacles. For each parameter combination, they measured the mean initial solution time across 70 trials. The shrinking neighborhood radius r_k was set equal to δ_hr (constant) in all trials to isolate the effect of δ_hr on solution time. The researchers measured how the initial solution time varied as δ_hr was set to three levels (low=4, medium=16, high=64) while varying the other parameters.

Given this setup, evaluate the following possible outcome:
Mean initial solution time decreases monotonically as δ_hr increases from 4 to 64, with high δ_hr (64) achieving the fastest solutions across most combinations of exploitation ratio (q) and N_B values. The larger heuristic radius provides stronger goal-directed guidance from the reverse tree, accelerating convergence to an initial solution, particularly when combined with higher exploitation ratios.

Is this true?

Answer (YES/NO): NO